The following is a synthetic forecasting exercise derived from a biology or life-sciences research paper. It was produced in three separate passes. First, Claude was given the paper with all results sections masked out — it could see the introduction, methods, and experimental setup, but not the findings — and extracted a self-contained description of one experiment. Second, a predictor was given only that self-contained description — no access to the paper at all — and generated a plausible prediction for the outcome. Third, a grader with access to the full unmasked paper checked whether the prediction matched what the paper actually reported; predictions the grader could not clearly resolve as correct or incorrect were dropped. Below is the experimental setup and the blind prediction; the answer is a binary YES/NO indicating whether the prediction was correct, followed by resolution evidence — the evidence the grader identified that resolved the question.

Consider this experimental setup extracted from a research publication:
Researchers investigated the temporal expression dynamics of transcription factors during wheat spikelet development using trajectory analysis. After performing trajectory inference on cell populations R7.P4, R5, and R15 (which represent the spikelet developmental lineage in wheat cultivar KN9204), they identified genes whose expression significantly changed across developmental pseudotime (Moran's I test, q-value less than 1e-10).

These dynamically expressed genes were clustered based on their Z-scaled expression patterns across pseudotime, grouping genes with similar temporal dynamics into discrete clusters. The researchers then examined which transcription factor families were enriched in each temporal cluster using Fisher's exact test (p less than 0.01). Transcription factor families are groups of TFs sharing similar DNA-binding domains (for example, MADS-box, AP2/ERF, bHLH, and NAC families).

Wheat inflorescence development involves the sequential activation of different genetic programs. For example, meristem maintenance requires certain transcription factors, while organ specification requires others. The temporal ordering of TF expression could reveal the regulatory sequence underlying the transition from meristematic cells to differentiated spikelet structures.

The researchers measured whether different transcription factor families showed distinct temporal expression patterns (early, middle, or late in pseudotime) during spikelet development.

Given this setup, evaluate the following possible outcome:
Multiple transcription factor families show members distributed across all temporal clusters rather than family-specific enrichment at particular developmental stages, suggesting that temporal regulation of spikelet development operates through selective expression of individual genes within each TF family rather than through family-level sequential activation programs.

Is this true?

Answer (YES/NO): NO